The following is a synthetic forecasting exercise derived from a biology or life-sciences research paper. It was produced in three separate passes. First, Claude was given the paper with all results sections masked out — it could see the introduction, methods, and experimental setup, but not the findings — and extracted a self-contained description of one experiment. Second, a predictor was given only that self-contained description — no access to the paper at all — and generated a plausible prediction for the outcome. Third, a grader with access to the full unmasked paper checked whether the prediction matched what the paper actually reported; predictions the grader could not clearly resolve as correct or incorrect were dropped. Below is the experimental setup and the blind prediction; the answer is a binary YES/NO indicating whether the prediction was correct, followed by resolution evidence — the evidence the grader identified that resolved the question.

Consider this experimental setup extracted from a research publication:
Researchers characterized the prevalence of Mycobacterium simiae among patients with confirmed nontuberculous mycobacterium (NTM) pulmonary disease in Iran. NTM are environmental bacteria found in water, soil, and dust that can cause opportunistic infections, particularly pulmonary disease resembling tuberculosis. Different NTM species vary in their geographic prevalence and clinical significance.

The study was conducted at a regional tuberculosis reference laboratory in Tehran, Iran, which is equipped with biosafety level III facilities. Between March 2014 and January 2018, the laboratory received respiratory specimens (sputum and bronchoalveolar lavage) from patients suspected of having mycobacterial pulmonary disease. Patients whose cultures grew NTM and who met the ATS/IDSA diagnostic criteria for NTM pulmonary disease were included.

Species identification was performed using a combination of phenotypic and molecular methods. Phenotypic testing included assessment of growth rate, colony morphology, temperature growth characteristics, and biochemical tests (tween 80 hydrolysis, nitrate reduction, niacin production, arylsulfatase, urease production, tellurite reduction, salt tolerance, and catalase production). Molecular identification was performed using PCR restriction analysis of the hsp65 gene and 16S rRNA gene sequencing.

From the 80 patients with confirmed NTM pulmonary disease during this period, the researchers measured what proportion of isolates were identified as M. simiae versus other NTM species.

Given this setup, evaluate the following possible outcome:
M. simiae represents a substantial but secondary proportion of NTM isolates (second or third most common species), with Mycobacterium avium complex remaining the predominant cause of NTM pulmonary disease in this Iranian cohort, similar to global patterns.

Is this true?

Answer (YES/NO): NO